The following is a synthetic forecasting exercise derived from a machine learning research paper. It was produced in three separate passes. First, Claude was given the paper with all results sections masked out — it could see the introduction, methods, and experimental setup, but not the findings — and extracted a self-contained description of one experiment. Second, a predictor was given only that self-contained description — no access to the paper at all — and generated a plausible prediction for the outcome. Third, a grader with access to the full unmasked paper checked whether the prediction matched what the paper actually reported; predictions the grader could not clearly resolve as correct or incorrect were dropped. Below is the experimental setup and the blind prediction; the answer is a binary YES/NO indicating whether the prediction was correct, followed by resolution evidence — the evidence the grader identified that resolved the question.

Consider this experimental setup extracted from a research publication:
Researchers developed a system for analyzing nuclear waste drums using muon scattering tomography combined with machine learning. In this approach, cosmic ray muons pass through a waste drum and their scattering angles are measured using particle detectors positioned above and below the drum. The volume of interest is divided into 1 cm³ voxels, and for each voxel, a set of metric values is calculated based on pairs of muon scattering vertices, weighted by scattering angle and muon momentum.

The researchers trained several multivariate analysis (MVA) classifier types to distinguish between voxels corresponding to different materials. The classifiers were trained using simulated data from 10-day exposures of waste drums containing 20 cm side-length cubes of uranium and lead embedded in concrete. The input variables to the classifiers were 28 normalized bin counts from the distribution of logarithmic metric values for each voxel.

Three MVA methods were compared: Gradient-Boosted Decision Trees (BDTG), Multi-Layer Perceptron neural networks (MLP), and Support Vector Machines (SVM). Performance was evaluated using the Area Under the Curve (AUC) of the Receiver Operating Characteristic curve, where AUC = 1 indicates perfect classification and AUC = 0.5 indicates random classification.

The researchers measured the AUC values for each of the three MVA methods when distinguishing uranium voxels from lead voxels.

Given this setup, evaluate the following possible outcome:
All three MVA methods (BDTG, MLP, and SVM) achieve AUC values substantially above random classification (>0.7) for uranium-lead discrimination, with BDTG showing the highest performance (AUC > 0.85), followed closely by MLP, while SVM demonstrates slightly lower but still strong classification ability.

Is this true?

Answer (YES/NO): NO